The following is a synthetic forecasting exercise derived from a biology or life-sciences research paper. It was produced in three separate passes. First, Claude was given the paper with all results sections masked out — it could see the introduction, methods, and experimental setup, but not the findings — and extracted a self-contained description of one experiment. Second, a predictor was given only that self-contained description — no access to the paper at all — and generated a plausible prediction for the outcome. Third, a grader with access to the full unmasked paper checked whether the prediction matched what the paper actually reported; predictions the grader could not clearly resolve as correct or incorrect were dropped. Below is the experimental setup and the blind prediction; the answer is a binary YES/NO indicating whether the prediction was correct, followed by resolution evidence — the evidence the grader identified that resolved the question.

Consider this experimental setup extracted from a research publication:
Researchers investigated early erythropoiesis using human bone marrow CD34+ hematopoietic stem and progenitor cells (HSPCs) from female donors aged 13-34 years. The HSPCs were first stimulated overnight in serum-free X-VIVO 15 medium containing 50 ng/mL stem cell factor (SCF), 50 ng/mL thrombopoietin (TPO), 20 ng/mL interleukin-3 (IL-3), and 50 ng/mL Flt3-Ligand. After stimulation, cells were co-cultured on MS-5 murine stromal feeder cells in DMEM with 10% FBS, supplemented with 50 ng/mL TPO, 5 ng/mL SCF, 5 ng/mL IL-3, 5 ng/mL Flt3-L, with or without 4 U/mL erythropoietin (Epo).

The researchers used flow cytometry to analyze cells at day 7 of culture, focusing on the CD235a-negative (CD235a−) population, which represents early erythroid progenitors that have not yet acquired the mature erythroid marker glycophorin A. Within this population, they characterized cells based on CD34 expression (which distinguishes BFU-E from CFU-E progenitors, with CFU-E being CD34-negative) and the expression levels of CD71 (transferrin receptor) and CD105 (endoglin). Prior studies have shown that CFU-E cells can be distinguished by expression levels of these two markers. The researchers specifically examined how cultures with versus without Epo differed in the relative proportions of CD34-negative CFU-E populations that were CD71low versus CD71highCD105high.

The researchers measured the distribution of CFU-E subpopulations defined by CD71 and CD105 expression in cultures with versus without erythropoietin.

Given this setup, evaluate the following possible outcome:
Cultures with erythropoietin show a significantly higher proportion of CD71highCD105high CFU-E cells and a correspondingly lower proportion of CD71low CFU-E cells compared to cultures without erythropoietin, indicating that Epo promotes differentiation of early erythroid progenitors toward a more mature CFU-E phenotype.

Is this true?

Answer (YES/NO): YES